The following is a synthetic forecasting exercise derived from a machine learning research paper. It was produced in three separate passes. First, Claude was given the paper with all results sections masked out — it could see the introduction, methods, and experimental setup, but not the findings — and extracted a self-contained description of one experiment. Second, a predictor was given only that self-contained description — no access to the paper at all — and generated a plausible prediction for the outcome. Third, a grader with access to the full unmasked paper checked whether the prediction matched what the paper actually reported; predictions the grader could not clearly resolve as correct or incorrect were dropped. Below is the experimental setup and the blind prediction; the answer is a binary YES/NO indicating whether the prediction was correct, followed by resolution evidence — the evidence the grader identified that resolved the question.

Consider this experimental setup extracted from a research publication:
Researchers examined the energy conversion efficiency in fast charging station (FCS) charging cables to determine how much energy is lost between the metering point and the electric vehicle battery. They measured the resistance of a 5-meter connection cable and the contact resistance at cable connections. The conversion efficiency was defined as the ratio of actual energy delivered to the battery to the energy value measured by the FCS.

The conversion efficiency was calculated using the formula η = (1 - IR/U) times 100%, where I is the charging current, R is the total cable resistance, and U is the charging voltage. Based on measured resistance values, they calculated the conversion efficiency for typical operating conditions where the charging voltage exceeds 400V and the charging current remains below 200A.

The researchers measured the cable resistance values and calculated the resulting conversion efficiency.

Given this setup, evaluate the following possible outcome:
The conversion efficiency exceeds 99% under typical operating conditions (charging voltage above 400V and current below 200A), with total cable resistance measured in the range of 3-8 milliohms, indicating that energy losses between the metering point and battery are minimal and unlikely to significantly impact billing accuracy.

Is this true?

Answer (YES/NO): NO